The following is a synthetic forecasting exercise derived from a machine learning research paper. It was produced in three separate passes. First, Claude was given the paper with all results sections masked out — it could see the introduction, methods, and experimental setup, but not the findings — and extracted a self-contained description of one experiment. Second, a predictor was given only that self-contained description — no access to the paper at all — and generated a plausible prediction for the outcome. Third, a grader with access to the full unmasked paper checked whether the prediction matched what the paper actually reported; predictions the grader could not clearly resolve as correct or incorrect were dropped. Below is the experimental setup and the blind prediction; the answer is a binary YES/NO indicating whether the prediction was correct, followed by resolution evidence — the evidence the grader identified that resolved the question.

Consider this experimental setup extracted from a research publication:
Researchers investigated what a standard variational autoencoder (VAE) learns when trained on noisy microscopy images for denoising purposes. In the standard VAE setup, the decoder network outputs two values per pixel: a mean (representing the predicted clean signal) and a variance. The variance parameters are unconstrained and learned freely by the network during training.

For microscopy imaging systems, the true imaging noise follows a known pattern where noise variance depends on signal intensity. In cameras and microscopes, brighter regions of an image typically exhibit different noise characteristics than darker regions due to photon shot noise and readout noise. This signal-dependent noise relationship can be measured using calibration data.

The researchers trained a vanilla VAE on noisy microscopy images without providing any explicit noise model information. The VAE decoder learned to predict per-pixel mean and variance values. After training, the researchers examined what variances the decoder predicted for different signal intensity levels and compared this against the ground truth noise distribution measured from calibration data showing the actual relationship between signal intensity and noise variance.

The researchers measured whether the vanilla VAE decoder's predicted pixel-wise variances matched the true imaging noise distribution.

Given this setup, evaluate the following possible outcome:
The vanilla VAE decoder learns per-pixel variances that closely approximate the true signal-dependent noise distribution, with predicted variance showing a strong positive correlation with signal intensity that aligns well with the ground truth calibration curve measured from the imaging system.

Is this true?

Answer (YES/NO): NO